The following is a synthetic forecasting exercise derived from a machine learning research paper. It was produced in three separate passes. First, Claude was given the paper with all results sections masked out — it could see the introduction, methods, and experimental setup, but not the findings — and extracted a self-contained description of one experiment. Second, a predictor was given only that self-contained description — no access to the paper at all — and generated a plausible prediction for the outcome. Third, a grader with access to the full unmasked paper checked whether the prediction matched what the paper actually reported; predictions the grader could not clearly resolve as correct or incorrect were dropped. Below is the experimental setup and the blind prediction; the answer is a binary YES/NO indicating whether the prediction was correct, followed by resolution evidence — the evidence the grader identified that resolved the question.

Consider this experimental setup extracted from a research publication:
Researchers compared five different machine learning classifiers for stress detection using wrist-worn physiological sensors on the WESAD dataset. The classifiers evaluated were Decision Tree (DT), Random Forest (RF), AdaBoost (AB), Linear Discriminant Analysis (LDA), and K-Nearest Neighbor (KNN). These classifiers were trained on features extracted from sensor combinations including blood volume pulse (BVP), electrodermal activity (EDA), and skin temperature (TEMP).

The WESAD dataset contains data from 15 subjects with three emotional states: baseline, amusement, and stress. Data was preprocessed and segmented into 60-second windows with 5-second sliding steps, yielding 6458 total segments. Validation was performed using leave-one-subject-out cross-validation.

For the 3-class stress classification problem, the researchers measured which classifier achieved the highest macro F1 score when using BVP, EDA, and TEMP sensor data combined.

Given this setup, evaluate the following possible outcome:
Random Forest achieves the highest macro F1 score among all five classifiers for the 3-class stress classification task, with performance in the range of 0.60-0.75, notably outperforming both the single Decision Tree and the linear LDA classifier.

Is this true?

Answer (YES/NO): YES